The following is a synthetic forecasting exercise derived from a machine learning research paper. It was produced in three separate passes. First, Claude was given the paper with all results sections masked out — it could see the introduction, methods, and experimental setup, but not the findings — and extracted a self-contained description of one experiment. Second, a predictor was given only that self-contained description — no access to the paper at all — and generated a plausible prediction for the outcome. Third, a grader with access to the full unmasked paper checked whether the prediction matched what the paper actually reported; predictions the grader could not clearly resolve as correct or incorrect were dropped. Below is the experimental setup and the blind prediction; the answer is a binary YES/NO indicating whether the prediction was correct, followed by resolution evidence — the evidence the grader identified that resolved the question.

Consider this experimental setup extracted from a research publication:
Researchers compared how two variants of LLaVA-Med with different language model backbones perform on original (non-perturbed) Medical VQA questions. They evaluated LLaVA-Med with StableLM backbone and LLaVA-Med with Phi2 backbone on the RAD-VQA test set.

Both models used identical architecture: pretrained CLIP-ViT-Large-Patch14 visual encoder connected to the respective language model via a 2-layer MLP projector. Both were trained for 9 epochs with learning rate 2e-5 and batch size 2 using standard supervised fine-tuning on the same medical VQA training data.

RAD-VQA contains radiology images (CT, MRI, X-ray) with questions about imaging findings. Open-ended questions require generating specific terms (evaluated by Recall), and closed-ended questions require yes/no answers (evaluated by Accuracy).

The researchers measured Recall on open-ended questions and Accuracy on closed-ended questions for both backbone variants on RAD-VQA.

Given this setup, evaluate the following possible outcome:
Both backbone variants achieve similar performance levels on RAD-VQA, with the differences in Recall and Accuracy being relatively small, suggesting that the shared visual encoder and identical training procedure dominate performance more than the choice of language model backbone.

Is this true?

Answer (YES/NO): NO